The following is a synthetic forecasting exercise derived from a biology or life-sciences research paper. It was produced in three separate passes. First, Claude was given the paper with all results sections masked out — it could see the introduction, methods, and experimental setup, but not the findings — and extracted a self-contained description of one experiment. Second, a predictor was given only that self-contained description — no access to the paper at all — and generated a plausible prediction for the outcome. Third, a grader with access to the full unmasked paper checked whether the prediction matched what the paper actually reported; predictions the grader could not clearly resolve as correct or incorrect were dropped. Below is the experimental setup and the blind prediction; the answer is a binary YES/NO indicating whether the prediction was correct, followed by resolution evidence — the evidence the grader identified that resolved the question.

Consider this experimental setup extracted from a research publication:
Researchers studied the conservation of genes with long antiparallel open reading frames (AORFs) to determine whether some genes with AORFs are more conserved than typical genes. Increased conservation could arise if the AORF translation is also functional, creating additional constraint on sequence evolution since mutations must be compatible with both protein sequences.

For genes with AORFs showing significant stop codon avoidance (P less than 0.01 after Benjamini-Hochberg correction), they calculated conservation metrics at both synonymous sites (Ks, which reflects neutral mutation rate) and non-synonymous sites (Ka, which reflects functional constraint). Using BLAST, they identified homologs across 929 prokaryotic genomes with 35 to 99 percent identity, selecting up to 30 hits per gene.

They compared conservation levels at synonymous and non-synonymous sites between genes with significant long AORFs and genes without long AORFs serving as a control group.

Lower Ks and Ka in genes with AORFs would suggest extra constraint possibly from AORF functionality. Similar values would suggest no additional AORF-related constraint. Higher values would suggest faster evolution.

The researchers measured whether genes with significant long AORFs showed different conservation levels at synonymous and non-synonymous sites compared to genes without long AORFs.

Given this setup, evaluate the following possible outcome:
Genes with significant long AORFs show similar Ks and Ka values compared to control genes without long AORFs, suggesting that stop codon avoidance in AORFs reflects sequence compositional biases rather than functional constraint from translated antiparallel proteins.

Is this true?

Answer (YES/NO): NO